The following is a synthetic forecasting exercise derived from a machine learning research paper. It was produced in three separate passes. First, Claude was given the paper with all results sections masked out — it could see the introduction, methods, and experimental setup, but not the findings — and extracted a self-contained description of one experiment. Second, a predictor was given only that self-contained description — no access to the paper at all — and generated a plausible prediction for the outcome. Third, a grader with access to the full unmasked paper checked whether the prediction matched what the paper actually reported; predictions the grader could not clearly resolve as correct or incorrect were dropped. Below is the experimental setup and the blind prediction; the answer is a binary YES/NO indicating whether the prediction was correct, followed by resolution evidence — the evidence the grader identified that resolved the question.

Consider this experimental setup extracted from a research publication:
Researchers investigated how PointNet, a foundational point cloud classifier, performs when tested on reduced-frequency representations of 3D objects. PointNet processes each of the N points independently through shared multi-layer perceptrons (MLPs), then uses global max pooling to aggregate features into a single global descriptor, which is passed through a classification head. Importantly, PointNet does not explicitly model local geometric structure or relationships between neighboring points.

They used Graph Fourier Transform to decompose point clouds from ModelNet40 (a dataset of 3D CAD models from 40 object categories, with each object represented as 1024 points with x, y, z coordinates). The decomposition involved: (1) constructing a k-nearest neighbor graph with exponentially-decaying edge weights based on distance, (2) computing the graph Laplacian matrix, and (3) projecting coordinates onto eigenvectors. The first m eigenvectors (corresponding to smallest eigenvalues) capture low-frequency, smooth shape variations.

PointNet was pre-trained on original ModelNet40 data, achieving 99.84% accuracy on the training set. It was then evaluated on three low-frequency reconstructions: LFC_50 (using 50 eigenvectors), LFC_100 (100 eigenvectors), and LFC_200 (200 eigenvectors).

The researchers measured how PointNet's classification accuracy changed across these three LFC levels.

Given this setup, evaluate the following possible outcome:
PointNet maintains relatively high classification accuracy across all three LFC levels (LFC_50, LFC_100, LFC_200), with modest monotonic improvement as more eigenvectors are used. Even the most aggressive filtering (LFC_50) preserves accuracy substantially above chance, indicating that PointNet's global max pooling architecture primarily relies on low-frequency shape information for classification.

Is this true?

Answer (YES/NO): YES